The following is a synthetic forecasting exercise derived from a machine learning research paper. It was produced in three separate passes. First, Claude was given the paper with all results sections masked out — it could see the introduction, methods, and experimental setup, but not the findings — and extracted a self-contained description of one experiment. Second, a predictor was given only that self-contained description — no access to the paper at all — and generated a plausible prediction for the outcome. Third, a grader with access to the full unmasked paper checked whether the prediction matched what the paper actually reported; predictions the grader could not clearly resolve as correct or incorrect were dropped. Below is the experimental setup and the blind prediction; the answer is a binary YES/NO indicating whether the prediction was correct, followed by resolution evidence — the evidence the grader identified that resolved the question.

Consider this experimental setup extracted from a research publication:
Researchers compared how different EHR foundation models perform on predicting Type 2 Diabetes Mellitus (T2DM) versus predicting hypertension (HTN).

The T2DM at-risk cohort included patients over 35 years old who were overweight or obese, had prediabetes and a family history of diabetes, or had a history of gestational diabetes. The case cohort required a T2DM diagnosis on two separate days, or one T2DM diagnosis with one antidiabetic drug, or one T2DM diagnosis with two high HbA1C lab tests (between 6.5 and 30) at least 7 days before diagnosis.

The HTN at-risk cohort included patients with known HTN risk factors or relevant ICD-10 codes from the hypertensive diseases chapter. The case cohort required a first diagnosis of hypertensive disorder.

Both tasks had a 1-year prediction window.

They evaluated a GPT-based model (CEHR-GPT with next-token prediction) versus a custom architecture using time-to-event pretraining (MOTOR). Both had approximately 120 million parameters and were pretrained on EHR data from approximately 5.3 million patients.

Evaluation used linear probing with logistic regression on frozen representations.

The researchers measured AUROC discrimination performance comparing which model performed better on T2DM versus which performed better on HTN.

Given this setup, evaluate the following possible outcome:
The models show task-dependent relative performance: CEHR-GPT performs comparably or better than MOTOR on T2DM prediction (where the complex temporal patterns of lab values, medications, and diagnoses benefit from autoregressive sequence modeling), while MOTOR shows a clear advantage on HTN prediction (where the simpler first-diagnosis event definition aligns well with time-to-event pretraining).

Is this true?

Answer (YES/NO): NO